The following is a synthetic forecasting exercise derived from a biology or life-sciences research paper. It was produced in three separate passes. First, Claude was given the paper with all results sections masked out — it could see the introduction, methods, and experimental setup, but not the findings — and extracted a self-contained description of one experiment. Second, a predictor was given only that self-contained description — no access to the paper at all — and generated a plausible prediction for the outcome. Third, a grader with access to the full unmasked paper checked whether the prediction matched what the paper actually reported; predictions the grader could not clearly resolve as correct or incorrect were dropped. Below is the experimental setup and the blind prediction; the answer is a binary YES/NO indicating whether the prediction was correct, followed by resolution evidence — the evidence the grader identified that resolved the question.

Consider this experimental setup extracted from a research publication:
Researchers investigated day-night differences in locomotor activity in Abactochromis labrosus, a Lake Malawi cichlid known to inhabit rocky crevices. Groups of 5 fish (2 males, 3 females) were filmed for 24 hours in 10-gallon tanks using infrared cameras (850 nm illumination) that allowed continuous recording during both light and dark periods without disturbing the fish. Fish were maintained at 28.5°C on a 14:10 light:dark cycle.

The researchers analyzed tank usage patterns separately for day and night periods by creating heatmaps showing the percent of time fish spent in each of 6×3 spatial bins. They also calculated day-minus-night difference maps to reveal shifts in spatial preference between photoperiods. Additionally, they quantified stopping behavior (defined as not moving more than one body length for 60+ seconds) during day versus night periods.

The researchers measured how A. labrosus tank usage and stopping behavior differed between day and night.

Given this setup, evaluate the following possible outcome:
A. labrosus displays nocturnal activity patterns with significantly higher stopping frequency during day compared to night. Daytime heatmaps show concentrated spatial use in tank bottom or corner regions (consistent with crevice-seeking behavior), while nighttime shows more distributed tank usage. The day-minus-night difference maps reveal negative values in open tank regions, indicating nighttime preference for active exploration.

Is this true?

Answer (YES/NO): NO